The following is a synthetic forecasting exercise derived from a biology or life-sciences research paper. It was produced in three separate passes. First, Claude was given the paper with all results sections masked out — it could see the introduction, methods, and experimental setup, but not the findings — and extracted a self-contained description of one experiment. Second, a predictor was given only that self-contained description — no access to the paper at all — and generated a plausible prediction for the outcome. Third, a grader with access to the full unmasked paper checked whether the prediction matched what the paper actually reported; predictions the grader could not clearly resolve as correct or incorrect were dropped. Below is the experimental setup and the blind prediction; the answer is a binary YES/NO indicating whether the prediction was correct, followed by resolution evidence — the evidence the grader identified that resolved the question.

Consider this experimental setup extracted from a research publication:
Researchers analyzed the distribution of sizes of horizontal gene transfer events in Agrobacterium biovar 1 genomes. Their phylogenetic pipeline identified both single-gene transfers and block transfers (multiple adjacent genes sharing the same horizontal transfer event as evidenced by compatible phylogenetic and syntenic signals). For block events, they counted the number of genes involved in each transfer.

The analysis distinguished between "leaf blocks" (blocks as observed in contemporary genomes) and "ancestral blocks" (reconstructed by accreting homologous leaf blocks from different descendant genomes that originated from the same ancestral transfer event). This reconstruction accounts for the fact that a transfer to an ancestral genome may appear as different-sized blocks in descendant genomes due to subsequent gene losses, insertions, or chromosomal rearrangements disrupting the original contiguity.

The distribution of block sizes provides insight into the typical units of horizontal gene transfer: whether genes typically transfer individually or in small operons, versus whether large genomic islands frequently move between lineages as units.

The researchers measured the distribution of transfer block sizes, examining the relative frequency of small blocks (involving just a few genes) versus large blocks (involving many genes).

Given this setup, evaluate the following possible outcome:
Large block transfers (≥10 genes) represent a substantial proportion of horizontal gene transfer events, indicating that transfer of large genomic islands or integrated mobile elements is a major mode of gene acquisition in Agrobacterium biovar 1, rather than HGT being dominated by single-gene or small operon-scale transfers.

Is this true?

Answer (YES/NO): NO